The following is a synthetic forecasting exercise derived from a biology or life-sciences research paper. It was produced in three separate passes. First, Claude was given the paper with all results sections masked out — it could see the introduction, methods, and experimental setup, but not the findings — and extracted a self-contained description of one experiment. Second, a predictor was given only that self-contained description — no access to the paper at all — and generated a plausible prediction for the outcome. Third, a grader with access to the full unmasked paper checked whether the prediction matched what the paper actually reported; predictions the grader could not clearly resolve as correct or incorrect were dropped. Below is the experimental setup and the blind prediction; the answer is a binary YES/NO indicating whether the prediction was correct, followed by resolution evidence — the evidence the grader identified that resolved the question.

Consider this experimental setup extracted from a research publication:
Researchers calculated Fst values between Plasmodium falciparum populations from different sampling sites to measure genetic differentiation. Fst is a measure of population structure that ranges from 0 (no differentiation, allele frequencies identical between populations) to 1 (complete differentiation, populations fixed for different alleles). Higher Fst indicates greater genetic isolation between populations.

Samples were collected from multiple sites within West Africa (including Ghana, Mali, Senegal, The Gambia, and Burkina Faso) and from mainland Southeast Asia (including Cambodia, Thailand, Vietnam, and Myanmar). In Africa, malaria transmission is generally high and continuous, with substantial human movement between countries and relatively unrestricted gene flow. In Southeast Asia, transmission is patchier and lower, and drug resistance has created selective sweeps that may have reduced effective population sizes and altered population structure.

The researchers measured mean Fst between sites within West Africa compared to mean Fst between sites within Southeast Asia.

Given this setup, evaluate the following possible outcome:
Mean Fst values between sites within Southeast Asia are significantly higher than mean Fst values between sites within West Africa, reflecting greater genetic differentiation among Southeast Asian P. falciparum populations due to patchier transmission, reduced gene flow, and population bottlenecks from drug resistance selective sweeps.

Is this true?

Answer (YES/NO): NO